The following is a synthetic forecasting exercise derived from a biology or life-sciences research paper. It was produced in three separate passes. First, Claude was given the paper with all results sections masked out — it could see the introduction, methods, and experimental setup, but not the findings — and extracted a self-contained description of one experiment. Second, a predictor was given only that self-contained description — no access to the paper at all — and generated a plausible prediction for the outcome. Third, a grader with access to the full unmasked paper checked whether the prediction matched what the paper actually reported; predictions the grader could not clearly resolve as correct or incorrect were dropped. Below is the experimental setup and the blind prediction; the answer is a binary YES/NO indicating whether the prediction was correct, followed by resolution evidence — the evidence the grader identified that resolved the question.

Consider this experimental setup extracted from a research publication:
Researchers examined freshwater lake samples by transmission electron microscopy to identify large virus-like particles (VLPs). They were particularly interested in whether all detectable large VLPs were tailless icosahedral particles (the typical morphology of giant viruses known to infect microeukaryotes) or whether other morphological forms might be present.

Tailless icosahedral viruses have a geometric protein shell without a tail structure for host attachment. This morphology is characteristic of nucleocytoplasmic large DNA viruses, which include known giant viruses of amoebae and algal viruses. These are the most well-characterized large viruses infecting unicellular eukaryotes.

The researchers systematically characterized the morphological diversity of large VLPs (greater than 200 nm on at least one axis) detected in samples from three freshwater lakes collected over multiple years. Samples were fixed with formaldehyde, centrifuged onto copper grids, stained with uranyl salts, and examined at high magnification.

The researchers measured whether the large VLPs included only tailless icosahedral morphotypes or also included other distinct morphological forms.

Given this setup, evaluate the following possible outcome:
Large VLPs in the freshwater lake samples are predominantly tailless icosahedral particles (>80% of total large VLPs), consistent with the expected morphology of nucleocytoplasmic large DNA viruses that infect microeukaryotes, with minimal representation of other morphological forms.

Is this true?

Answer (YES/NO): NO